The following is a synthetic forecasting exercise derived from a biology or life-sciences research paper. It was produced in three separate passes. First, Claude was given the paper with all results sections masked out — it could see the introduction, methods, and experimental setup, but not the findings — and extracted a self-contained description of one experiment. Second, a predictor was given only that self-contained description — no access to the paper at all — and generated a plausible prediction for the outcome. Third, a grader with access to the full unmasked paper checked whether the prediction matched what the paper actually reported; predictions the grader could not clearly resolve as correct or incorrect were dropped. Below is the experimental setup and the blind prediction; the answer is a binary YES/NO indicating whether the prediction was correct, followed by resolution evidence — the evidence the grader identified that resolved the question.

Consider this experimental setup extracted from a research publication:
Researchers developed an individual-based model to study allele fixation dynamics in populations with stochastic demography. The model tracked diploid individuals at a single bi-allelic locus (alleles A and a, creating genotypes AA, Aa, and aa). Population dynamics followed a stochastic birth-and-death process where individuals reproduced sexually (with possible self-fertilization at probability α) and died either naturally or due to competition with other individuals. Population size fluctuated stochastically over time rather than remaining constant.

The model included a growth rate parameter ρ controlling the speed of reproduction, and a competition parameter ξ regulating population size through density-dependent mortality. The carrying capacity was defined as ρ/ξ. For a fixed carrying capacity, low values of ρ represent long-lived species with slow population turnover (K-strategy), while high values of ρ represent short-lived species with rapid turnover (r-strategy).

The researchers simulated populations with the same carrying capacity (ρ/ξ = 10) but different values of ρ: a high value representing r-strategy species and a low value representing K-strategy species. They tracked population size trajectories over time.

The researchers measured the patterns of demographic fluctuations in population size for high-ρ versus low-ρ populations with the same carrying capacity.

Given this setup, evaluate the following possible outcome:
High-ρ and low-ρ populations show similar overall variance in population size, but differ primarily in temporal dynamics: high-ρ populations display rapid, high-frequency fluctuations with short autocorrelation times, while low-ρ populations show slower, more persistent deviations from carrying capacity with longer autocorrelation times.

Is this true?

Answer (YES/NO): NO